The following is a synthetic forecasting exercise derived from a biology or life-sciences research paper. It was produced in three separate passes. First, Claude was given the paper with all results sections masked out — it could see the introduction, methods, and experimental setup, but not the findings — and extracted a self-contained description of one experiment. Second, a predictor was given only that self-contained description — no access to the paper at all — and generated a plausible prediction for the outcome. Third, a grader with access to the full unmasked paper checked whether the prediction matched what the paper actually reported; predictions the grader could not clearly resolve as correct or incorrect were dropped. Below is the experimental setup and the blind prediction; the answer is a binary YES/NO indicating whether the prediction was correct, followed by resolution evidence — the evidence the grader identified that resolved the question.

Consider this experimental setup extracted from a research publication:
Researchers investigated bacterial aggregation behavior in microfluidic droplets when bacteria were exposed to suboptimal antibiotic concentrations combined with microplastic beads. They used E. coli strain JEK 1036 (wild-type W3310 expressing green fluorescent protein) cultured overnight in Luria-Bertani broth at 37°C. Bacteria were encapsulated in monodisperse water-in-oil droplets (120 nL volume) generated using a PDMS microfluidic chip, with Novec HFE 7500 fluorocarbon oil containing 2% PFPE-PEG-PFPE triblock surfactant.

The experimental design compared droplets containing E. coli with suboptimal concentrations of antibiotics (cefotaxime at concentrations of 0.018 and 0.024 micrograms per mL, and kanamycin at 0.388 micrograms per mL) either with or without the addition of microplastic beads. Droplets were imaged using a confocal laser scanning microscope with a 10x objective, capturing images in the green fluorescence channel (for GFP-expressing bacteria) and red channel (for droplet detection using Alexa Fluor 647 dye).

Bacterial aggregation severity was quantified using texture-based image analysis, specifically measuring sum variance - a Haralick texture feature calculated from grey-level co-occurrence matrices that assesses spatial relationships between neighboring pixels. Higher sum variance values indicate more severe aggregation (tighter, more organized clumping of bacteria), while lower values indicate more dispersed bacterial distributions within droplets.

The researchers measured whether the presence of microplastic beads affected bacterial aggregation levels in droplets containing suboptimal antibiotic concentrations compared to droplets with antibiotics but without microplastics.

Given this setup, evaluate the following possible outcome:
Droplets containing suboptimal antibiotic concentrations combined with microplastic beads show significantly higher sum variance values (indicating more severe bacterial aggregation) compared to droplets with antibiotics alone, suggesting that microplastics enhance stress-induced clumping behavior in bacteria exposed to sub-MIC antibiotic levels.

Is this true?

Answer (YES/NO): NO